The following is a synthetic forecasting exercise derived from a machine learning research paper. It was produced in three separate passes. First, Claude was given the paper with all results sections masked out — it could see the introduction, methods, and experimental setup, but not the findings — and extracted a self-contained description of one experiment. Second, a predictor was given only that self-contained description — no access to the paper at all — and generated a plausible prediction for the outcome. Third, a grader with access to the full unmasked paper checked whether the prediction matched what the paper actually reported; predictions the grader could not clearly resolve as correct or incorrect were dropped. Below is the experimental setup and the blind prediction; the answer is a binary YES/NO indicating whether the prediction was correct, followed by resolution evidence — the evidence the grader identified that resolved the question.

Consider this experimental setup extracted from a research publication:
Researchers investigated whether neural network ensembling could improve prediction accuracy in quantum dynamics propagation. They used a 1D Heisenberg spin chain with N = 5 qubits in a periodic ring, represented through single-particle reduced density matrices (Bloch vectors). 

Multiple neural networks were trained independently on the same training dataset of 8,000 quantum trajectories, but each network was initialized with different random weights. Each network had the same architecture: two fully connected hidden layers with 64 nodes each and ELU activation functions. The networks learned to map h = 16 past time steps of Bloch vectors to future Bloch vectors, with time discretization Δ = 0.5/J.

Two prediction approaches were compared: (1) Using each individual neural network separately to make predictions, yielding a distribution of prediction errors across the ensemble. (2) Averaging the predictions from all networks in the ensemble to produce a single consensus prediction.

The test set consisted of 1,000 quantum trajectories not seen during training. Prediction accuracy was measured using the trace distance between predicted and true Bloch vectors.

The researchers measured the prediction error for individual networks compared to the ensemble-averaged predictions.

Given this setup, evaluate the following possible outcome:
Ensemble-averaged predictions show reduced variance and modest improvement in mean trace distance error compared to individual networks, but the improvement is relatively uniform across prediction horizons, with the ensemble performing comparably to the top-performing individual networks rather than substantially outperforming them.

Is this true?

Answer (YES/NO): NO